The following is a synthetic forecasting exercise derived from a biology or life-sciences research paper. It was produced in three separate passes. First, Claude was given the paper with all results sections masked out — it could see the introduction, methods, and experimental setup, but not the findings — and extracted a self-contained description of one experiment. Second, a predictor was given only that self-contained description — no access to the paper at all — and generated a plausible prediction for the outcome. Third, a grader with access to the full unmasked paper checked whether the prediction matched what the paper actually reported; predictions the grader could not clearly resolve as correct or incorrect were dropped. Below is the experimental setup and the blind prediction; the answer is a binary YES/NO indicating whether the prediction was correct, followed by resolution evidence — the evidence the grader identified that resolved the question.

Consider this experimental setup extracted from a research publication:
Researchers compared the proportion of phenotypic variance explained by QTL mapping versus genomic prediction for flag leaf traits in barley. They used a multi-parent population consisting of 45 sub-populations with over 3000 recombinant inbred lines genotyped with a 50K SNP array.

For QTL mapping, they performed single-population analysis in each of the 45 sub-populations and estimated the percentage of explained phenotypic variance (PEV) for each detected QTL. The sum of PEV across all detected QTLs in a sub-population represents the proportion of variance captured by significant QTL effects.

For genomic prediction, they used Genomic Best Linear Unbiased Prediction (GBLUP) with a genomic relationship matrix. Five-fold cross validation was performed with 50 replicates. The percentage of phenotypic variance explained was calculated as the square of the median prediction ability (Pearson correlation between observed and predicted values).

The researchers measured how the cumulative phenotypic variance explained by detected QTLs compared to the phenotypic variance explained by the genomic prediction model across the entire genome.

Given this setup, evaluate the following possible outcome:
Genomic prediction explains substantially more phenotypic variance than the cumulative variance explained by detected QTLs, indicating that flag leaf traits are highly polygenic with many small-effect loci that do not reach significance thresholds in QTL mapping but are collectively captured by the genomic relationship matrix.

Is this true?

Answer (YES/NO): NO